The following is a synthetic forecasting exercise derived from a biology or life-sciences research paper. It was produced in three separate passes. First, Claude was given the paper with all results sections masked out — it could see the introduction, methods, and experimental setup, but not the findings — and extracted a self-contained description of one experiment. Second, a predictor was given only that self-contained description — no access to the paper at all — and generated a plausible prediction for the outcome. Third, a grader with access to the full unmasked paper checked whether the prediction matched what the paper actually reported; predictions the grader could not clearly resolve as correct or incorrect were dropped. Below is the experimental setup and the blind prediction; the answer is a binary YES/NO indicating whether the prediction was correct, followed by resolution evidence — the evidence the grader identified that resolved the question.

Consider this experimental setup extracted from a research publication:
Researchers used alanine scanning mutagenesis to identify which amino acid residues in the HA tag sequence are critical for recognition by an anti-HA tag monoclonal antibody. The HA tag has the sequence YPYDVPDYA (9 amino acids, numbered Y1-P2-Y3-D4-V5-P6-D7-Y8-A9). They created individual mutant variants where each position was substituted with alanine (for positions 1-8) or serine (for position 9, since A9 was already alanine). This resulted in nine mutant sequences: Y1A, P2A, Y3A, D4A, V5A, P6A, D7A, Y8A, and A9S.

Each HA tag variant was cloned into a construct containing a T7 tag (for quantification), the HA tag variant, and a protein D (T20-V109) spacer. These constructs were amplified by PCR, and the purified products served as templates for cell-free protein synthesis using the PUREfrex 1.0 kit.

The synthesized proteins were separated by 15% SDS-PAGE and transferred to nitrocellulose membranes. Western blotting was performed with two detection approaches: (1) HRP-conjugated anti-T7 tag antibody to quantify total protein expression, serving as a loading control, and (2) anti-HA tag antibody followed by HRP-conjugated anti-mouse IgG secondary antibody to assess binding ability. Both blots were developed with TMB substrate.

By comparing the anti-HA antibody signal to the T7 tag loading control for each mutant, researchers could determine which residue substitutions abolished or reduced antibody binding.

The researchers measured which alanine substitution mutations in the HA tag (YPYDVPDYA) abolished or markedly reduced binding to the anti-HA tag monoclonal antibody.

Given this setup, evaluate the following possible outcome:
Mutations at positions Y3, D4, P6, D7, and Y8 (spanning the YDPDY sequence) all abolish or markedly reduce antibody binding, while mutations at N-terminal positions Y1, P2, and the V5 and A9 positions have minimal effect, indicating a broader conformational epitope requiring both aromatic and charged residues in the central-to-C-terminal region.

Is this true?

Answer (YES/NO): NO